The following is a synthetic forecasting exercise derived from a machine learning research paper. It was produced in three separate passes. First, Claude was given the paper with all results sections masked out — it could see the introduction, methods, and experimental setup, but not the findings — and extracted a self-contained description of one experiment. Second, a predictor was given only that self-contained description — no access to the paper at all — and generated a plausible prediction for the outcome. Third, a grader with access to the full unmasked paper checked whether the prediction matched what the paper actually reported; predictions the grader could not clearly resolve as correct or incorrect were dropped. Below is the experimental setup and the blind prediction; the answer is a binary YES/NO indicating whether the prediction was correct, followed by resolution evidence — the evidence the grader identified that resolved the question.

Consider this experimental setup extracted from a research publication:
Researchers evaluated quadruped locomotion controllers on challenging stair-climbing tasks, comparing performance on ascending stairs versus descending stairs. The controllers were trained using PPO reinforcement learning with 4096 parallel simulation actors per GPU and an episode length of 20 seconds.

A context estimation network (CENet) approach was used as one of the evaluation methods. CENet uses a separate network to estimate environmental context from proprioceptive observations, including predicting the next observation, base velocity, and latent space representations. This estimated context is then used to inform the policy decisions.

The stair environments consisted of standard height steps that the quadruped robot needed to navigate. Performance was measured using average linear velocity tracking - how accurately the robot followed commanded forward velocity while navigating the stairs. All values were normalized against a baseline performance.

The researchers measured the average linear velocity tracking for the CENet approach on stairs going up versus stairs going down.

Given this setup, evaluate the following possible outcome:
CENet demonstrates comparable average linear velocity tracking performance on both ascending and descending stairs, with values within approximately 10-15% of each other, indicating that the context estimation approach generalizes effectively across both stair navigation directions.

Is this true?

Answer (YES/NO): NO